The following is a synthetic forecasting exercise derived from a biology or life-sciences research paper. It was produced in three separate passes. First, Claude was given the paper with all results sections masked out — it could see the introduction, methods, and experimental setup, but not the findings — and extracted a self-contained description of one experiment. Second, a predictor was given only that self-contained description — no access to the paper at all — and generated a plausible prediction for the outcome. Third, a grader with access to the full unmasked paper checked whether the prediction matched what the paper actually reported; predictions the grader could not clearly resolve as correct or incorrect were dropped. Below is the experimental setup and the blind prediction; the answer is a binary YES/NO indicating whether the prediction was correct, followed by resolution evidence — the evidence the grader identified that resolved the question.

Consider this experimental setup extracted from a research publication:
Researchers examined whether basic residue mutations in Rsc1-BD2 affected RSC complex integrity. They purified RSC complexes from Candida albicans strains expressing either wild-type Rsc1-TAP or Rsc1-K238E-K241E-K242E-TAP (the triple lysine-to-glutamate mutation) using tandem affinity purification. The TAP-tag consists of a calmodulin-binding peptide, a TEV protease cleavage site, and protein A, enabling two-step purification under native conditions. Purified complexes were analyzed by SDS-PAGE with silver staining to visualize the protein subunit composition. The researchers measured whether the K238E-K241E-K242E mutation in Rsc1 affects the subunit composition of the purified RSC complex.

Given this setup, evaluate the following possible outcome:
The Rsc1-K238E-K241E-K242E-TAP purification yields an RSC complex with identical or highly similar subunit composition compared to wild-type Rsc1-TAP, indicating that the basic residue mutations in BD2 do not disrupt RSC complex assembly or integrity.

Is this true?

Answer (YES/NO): YES